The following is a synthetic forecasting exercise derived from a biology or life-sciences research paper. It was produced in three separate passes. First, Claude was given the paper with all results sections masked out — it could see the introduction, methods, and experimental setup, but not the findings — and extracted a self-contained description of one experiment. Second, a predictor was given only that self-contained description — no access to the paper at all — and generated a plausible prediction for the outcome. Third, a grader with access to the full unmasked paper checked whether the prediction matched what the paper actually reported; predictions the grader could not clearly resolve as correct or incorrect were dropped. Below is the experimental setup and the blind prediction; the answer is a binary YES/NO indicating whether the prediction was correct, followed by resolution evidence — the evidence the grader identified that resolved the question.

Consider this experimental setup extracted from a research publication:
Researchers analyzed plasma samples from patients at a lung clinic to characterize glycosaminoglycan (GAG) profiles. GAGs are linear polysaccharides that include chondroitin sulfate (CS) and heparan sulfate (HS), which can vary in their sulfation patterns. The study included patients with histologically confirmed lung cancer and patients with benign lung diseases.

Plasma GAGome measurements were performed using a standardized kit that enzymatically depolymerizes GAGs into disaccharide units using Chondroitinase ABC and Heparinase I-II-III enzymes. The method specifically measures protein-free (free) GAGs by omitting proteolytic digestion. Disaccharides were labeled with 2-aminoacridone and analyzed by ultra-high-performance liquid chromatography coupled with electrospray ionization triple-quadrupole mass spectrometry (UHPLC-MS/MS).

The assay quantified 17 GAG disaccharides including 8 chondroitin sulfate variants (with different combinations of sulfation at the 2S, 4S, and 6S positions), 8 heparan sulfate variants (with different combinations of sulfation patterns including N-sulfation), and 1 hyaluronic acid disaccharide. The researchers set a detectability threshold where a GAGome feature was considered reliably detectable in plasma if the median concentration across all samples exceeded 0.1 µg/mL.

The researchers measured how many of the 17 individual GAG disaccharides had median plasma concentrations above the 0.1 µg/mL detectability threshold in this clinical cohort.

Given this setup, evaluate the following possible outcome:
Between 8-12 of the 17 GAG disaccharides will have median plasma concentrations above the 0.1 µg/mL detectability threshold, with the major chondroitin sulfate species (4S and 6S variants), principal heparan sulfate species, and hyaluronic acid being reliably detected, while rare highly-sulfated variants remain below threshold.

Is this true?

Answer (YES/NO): NO